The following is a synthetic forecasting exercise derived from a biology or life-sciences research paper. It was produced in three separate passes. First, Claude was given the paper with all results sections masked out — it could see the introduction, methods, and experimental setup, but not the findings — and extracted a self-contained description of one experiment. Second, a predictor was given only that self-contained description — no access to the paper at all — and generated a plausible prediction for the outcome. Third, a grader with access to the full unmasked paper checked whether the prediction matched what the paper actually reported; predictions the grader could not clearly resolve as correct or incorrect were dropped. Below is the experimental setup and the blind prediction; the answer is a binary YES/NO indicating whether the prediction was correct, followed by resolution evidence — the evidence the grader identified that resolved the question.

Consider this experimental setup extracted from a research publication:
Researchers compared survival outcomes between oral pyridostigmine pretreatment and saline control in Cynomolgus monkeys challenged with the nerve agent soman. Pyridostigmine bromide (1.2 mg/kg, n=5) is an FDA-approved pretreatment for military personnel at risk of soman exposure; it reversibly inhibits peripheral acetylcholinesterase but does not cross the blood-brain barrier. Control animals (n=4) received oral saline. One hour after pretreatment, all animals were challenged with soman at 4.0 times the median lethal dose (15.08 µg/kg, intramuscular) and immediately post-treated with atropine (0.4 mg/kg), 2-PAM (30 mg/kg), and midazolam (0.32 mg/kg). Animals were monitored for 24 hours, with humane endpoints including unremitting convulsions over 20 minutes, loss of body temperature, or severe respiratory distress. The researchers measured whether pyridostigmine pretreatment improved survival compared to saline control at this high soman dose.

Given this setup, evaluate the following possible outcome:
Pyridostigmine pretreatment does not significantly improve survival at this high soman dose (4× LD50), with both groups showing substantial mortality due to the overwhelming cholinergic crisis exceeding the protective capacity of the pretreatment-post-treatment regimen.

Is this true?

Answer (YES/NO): NO